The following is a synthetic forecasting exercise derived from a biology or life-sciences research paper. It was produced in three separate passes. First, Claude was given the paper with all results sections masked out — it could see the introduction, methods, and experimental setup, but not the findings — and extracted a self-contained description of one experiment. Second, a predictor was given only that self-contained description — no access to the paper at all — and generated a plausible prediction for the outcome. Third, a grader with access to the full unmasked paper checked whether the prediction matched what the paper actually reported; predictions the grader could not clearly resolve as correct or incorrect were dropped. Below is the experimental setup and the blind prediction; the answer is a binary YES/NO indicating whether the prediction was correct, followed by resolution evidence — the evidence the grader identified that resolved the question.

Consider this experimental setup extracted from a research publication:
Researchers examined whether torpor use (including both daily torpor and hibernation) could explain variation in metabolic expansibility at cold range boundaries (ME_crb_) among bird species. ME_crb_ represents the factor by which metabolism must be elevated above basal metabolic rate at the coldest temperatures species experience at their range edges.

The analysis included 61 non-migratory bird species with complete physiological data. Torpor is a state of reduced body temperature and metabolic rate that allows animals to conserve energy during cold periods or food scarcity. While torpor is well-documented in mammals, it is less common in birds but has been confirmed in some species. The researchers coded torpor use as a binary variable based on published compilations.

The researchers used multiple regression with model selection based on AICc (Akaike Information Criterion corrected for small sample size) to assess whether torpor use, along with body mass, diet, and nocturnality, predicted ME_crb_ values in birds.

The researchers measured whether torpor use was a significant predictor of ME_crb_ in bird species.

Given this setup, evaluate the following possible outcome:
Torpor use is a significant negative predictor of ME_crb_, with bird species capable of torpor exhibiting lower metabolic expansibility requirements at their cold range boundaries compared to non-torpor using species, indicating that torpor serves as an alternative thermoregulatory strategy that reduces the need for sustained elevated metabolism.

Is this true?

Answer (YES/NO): NO